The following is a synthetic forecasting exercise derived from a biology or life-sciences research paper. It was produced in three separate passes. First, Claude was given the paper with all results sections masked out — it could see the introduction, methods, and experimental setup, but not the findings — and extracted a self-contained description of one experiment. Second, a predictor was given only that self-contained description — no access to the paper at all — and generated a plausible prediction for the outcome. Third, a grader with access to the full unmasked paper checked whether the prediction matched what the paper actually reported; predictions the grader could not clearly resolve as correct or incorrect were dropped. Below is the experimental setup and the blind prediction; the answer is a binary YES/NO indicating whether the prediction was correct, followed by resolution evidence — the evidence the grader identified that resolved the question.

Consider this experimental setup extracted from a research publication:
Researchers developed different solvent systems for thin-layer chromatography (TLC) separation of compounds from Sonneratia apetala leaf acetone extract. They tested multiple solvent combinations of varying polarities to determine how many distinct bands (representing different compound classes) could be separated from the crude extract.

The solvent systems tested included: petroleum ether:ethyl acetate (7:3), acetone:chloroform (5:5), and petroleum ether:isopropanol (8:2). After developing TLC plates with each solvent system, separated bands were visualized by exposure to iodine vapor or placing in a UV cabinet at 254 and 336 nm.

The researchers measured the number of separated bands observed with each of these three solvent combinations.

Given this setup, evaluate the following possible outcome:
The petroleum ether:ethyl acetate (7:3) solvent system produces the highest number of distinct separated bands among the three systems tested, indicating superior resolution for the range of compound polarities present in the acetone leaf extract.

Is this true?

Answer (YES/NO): YES